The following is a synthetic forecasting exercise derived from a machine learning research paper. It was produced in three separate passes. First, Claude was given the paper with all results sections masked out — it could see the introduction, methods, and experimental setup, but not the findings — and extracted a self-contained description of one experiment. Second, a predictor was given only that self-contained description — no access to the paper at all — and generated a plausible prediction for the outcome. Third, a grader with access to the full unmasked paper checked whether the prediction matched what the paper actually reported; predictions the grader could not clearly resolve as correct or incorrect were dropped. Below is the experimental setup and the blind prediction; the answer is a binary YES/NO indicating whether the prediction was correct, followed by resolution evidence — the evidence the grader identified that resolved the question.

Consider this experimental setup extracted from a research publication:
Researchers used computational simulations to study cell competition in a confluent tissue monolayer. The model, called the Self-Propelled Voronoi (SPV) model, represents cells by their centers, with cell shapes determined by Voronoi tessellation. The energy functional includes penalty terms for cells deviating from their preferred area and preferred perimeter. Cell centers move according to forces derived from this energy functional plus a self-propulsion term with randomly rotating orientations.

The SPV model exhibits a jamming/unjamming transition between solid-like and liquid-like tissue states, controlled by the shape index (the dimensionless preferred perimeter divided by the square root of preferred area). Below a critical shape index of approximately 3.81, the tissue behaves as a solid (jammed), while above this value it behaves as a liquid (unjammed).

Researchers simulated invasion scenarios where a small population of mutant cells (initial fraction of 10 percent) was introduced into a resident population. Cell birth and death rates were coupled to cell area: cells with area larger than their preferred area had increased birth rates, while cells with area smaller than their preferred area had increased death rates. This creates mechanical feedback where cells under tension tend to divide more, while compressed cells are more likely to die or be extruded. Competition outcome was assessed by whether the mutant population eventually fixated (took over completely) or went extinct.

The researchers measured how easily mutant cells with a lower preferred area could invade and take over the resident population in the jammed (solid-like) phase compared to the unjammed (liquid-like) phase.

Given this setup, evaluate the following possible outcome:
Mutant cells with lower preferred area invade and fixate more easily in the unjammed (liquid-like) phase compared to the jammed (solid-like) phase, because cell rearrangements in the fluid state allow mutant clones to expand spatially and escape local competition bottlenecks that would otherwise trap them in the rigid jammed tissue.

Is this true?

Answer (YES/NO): NO